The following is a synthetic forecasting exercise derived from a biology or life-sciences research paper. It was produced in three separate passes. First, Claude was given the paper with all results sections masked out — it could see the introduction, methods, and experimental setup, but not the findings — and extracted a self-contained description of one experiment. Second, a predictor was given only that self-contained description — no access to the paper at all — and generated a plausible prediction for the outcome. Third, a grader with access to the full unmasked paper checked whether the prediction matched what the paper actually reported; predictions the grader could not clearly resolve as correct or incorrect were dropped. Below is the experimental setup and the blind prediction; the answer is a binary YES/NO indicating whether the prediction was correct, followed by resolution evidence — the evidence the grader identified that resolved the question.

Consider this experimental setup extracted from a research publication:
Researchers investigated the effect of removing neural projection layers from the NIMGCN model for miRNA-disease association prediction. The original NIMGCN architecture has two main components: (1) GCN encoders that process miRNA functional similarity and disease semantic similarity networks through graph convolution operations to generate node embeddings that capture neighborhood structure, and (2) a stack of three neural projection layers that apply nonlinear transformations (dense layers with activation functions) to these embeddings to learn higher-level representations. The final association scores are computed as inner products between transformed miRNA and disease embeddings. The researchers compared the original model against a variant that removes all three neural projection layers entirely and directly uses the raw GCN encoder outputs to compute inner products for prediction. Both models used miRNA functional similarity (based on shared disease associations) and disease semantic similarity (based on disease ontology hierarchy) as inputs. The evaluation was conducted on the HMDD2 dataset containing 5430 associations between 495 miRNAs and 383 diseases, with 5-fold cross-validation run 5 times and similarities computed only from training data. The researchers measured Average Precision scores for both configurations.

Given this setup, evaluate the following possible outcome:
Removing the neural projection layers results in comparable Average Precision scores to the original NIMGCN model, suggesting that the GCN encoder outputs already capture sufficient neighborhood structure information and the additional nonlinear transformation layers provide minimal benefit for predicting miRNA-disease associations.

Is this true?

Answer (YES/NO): NO